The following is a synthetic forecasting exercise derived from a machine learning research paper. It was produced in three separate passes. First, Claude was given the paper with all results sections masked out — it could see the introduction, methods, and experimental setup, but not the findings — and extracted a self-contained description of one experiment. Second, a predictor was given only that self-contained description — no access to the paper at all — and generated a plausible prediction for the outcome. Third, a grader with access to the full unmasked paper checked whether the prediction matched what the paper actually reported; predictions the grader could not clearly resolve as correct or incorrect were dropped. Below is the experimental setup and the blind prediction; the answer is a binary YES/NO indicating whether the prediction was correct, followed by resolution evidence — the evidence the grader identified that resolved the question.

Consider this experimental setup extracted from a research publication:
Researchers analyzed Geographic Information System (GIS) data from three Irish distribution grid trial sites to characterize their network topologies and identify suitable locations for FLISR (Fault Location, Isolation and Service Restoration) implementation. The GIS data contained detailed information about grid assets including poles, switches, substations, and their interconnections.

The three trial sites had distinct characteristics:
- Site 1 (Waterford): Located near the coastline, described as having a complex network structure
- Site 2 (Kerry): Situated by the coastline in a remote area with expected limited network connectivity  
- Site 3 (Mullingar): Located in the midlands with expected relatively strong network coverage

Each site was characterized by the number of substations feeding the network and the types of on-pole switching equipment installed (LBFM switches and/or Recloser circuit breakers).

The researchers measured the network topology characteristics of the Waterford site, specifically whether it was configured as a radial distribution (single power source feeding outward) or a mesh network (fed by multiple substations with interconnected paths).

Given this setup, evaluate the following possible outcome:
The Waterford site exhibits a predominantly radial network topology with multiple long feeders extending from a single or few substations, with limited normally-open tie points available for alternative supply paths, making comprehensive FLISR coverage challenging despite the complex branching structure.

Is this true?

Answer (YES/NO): NO